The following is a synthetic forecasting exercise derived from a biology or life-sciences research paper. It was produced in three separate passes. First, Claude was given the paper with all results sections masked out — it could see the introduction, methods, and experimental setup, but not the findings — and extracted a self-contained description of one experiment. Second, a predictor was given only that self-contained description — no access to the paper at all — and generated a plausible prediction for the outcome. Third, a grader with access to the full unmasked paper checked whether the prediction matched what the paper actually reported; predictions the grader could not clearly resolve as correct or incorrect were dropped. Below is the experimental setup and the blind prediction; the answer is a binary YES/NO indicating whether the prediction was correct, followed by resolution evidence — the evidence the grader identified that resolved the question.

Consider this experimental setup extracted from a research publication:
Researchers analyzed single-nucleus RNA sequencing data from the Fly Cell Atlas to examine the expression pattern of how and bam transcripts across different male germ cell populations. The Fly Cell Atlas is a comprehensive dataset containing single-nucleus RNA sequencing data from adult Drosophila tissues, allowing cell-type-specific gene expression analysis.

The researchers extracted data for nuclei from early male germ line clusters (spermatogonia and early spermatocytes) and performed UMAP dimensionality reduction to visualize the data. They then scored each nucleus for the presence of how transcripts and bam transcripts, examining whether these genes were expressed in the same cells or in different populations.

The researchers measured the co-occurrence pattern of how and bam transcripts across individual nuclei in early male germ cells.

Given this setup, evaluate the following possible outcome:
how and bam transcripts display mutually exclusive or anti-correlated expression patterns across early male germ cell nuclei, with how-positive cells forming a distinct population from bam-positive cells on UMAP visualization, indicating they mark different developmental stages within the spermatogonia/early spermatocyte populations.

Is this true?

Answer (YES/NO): YES